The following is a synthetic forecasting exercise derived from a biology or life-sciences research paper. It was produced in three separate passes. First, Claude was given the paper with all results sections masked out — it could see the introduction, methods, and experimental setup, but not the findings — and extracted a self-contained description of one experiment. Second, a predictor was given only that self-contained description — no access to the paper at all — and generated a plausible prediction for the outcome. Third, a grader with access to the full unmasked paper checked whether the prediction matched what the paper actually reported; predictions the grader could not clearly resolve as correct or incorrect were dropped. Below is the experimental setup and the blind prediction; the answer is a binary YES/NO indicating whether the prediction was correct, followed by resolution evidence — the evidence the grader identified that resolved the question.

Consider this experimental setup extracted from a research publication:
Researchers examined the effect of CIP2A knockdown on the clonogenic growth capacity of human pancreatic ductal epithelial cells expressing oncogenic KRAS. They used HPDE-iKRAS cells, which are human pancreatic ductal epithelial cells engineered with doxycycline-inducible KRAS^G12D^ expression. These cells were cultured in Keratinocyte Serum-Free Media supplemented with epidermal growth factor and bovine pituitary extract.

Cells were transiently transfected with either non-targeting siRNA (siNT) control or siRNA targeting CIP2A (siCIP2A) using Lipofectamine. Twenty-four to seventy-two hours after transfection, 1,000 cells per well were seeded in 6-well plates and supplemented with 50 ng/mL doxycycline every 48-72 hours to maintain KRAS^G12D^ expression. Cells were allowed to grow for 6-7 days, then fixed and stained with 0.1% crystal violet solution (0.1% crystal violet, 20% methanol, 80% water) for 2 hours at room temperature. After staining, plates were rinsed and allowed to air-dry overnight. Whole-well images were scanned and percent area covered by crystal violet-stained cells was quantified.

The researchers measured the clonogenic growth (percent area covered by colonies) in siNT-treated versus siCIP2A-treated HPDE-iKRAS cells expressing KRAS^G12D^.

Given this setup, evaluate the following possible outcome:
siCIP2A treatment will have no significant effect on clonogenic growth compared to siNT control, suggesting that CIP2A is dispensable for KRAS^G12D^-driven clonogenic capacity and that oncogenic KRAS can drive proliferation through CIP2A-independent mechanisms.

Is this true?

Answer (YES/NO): NO